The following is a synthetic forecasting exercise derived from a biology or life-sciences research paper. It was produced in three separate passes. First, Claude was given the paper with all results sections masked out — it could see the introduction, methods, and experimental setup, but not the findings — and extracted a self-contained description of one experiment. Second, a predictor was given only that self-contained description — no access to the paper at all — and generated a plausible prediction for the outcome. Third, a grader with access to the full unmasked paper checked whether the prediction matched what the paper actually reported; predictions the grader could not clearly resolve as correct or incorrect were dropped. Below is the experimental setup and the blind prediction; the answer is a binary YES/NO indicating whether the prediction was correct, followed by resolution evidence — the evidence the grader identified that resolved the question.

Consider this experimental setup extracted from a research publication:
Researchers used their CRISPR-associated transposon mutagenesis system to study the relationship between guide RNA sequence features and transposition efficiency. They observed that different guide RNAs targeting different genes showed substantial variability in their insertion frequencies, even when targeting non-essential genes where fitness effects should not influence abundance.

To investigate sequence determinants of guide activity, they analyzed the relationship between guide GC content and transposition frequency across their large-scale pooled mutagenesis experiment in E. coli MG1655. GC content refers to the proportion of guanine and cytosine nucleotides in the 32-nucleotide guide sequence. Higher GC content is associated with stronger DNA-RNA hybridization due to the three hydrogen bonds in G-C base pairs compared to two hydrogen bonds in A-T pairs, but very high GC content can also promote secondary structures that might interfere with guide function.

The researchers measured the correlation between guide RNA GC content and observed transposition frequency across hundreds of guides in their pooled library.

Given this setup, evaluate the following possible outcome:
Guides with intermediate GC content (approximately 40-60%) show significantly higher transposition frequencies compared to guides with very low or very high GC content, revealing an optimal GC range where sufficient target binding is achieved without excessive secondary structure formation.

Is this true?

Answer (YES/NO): NO